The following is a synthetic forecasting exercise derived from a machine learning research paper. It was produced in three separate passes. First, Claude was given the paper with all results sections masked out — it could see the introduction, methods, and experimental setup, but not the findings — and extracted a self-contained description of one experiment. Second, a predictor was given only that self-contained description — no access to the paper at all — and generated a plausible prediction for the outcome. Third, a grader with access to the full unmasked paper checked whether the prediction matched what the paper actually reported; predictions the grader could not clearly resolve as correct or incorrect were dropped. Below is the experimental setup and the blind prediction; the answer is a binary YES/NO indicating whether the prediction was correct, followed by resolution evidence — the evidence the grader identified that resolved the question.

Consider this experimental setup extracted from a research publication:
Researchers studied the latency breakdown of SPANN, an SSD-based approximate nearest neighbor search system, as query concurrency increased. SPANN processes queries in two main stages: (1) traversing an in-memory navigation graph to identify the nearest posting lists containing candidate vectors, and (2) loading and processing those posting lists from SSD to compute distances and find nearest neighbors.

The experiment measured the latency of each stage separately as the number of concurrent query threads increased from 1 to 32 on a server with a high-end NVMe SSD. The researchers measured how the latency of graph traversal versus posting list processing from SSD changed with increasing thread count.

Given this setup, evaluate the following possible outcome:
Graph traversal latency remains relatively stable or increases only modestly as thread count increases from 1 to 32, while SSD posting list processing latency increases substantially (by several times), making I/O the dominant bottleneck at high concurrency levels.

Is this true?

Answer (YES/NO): YES